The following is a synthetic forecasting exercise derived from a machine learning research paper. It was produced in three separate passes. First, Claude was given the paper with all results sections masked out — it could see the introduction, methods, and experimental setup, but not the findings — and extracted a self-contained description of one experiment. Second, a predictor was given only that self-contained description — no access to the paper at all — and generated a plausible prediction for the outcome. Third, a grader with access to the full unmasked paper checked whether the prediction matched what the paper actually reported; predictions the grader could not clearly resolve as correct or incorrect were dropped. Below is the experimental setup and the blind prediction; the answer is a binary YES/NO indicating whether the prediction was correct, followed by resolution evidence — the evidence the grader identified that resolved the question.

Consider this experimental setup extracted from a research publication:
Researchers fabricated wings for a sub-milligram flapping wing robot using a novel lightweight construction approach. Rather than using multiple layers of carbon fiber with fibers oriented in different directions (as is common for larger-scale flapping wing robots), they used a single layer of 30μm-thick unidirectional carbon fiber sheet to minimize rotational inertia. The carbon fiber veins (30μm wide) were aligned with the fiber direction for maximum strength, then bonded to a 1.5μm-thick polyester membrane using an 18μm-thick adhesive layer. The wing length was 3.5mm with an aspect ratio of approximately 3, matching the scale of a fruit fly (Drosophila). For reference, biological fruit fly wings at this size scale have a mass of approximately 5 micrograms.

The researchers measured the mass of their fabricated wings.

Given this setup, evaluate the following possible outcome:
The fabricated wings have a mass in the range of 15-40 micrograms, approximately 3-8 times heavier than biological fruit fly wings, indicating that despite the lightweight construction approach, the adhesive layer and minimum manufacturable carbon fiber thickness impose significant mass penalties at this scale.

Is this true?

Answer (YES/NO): YES